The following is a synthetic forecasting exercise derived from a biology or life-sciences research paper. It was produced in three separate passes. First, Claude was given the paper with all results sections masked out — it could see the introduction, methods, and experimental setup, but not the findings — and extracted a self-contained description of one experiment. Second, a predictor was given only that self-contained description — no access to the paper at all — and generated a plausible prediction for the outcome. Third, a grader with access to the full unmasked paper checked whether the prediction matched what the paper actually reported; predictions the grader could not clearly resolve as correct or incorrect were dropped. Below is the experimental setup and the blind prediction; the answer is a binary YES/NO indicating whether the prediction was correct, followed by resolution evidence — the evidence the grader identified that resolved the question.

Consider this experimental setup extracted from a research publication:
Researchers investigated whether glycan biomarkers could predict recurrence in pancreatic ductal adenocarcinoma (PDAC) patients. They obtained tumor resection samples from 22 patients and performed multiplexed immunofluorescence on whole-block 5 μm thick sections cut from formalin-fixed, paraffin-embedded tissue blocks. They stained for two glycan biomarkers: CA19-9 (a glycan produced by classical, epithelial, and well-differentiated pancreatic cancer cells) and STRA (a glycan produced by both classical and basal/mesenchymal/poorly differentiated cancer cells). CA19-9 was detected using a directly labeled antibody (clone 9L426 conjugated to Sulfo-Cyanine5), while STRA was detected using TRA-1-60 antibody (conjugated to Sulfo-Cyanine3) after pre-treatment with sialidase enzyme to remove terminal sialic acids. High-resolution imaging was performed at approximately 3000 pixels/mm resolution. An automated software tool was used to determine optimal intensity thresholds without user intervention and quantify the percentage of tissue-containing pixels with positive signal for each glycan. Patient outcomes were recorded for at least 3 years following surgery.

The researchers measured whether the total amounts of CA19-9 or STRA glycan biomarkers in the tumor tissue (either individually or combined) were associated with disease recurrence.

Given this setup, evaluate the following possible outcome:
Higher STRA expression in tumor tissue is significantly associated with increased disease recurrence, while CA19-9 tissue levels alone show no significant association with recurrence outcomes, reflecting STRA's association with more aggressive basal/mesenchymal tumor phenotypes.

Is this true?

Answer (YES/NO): NO